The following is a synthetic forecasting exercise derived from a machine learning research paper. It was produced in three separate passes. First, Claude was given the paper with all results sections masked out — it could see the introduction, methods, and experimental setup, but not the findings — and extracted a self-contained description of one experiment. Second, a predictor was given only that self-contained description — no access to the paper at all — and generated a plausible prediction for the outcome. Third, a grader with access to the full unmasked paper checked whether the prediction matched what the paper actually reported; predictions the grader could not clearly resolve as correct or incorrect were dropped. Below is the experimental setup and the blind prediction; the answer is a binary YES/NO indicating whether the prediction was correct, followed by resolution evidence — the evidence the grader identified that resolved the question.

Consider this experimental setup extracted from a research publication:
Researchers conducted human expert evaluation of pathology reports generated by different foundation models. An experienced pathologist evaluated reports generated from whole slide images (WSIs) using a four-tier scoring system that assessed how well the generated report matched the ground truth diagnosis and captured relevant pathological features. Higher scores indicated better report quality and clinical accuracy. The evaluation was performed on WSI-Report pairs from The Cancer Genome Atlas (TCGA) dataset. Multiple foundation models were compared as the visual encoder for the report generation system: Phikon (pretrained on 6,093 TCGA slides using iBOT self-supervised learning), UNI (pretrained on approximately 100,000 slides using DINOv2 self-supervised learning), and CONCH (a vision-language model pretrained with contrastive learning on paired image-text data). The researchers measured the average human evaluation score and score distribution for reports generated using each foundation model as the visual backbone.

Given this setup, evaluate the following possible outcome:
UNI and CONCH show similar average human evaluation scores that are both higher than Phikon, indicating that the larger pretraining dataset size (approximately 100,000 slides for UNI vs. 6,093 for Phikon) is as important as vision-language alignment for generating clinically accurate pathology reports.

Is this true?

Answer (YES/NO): NO